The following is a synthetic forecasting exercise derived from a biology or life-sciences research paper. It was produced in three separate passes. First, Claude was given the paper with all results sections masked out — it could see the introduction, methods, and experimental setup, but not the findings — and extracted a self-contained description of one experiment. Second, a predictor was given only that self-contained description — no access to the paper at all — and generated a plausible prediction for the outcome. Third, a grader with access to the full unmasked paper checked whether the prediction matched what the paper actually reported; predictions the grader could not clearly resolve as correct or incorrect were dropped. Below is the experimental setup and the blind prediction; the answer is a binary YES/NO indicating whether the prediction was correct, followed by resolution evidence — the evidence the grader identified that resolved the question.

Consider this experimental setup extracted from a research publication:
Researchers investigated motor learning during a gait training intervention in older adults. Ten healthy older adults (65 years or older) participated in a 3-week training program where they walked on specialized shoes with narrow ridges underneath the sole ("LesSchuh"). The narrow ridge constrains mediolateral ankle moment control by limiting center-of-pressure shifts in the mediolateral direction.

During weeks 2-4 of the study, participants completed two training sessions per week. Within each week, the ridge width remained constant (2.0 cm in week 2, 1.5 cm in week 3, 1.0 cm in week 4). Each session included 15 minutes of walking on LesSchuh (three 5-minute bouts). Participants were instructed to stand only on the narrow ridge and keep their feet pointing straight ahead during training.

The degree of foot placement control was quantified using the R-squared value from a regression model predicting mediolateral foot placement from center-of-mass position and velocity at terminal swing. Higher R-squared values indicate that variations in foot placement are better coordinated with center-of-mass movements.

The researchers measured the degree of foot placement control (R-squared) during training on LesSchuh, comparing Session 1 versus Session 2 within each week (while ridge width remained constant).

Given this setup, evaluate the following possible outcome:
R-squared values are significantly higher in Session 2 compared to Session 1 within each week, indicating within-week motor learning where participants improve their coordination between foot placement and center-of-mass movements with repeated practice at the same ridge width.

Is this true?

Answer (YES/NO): NO